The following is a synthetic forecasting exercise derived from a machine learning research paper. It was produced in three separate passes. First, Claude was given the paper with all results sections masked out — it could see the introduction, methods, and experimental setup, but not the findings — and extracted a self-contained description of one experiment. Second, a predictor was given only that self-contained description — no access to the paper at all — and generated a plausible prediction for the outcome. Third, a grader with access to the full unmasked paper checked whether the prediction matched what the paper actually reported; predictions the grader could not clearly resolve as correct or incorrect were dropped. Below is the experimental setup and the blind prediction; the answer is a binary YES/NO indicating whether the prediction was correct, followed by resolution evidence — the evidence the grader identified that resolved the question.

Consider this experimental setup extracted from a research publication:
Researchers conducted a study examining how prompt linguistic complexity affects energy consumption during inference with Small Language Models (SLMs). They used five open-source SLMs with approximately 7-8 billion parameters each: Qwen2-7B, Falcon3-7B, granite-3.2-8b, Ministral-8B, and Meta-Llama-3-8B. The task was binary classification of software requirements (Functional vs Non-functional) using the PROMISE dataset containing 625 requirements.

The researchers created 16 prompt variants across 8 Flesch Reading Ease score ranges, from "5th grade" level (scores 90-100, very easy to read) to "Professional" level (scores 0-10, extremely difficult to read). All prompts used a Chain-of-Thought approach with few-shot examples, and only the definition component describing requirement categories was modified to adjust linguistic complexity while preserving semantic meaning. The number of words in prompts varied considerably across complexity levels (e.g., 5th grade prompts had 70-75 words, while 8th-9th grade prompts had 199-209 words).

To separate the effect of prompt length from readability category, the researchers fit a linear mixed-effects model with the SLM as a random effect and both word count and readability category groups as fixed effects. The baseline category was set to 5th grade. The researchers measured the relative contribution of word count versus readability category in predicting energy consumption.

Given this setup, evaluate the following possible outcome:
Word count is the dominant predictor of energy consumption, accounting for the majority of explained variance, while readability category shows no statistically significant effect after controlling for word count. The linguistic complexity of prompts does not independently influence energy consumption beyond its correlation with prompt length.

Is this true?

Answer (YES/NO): NO